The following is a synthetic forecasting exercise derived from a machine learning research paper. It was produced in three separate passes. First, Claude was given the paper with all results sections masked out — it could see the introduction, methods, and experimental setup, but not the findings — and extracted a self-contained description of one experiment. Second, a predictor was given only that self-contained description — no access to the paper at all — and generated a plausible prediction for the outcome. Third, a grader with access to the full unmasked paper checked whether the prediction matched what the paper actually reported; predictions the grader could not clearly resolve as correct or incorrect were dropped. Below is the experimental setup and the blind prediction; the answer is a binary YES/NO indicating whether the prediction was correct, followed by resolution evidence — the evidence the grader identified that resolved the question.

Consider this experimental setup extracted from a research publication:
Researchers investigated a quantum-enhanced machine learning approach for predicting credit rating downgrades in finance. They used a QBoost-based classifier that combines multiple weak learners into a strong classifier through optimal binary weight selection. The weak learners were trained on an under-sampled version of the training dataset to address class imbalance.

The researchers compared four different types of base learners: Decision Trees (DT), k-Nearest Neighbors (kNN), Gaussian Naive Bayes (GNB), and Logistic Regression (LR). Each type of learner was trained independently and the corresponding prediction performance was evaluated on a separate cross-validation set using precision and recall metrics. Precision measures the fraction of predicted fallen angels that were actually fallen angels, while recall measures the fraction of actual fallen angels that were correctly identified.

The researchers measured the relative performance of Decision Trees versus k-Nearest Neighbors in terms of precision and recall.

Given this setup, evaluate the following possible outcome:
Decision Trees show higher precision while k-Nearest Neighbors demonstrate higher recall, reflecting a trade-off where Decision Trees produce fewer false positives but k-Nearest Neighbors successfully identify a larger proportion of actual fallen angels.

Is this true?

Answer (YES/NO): NO